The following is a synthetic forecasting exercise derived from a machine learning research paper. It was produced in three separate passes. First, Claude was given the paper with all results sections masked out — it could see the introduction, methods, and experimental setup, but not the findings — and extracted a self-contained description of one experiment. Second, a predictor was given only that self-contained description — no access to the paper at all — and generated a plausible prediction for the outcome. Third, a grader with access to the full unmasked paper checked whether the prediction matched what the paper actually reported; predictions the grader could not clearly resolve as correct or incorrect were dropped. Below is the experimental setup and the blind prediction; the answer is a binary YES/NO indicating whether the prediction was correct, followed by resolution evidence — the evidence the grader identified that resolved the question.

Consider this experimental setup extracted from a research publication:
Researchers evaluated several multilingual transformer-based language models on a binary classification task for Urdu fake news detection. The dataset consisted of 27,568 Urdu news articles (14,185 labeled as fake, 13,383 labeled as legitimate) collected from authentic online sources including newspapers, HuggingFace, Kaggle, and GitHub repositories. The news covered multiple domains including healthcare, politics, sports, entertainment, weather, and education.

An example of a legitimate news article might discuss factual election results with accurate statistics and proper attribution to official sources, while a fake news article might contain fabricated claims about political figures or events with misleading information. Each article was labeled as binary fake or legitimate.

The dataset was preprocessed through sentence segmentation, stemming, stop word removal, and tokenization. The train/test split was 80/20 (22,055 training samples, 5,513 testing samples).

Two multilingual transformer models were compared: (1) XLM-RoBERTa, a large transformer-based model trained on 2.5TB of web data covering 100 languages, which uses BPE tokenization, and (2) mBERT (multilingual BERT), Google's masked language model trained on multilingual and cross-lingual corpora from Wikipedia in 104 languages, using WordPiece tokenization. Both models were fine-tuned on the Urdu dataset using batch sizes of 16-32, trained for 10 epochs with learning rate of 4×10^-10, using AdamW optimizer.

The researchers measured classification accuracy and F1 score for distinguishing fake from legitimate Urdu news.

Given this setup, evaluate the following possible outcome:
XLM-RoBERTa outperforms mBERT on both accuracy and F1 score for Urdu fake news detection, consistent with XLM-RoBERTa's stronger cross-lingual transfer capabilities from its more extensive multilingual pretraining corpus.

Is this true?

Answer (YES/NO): YES